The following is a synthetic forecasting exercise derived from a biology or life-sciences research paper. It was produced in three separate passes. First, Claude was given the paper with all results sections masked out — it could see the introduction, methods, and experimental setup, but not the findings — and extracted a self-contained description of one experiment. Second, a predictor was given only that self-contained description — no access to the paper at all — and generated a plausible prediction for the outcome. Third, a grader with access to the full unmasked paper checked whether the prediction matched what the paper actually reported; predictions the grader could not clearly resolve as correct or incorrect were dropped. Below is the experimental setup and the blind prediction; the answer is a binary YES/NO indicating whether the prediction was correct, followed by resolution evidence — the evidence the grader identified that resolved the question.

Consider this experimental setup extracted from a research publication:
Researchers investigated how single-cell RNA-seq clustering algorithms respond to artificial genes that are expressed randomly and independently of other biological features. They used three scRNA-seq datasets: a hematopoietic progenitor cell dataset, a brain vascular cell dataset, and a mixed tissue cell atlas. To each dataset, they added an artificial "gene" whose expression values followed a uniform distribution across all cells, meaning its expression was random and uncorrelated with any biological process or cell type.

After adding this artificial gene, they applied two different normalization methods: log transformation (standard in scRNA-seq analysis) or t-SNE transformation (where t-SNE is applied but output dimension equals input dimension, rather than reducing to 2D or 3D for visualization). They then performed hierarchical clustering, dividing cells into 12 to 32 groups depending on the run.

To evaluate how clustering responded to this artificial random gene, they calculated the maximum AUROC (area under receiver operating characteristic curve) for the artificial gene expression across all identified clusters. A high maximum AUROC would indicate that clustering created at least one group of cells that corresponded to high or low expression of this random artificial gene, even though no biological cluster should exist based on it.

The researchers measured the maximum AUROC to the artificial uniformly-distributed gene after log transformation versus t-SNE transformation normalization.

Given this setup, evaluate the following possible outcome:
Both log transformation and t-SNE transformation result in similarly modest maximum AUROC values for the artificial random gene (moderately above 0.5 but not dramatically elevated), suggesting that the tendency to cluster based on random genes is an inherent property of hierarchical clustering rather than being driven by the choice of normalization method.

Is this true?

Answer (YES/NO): NO